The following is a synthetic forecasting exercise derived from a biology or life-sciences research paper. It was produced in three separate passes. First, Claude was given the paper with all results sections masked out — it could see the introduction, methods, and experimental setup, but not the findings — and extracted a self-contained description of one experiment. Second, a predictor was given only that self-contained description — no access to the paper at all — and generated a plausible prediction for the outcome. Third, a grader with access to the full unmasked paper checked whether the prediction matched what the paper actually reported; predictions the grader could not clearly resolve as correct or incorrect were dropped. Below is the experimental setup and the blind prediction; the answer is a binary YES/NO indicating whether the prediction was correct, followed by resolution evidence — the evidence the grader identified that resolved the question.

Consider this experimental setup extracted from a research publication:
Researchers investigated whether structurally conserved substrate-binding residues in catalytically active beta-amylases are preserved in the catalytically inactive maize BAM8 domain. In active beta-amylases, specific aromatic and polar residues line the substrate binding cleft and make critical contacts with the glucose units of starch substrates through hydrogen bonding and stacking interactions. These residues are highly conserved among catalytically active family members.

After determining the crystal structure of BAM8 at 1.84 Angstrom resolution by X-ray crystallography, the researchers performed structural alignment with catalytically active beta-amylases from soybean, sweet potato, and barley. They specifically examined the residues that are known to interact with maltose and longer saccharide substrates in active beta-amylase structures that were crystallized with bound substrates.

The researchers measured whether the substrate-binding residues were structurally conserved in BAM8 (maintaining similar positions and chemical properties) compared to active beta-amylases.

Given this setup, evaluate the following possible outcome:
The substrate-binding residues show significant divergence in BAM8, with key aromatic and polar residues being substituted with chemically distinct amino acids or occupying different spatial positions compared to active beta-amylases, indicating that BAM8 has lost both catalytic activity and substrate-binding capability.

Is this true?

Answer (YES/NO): YES